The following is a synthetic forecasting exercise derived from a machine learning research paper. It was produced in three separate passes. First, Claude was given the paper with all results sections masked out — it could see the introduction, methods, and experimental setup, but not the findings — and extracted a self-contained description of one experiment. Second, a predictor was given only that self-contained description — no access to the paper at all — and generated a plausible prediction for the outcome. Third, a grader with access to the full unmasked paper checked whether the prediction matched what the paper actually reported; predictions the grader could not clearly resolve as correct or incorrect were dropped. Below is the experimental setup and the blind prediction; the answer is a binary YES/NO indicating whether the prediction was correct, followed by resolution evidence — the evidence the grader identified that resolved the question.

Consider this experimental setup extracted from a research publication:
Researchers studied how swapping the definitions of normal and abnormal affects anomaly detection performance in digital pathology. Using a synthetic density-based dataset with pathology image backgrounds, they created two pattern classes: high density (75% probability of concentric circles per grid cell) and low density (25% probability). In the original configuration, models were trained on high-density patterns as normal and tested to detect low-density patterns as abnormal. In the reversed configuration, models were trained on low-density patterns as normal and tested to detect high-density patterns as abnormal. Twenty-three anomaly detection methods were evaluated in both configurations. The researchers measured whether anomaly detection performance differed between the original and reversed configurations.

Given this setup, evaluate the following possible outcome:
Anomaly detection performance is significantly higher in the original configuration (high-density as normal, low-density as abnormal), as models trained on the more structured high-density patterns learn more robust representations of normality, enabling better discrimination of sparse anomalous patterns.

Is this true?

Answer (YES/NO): YES